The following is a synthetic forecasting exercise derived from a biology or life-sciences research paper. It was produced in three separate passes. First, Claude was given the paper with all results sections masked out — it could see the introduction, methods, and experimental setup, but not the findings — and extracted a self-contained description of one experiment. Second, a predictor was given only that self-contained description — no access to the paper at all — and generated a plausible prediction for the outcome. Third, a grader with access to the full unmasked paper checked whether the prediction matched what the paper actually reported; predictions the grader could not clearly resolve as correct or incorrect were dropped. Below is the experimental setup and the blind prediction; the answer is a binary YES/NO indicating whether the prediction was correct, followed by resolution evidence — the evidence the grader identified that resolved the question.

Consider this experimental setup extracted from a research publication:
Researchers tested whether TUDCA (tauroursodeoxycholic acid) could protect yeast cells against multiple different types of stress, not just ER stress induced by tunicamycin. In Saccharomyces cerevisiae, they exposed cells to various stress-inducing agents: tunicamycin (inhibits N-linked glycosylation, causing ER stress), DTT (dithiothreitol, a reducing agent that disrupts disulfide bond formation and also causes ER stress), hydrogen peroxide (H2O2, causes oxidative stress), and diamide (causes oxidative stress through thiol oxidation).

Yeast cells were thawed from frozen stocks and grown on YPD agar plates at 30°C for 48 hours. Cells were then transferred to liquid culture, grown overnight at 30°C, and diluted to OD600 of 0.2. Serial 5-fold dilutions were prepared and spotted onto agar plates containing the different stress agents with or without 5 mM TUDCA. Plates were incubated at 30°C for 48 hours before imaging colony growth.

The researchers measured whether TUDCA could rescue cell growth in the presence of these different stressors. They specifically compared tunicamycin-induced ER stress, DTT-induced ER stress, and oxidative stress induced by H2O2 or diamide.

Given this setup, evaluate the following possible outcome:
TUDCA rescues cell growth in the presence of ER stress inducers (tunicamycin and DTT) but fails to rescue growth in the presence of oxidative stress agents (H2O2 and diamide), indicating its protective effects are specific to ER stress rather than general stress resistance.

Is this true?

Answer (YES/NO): NO